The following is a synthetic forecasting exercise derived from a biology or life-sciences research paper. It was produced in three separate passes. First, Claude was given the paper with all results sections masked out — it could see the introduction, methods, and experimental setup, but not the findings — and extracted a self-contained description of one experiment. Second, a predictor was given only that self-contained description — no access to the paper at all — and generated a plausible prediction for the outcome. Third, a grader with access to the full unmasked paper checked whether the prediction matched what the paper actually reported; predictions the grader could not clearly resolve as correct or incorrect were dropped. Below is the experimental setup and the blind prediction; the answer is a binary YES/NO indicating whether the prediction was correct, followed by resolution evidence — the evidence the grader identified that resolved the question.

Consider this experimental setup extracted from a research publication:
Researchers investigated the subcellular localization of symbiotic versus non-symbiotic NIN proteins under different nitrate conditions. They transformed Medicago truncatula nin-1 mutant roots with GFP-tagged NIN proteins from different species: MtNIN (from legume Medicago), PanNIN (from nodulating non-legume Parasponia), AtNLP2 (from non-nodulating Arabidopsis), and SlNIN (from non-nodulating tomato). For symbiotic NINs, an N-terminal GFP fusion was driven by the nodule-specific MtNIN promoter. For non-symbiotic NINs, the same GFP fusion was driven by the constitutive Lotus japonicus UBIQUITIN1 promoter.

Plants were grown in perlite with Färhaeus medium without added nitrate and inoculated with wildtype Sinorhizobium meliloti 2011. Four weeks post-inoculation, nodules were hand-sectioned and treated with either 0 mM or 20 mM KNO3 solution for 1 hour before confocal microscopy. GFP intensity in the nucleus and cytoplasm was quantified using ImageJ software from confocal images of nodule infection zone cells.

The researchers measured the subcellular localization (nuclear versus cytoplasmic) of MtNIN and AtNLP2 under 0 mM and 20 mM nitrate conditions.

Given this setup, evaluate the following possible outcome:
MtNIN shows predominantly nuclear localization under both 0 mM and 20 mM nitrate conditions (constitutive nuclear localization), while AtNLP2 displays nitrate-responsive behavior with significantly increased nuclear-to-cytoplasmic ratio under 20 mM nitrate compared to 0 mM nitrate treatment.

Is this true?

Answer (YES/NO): YES